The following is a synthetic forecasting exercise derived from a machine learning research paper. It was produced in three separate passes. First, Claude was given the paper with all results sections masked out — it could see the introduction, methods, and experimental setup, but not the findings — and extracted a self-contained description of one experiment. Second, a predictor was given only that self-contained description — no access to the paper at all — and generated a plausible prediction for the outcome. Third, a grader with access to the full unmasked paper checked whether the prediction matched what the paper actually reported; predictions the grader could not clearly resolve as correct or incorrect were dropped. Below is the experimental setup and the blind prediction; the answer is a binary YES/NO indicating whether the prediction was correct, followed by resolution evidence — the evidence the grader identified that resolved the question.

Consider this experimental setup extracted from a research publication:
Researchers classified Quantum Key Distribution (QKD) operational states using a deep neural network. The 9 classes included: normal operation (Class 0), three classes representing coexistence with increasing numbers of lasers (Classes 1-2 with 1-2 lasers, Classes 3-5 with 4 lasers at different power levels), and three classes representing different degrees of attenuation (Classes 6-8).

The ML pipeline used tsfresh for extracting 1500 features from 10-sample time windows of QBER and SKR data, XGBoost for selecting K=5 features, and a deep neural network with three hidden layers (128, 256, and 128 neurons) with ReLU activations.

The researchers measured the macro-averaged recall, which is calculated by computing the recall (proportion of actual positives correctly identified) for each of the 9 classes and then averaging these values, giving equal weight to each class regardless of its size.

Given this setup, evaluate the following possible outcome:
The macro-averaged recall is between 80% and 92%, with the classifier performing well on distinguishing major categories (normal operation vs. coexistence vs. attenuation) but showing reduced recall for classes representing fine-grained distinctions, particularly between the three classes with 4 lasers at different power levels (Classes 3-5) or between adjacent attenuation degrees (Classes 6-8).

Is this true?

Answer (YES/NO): NO